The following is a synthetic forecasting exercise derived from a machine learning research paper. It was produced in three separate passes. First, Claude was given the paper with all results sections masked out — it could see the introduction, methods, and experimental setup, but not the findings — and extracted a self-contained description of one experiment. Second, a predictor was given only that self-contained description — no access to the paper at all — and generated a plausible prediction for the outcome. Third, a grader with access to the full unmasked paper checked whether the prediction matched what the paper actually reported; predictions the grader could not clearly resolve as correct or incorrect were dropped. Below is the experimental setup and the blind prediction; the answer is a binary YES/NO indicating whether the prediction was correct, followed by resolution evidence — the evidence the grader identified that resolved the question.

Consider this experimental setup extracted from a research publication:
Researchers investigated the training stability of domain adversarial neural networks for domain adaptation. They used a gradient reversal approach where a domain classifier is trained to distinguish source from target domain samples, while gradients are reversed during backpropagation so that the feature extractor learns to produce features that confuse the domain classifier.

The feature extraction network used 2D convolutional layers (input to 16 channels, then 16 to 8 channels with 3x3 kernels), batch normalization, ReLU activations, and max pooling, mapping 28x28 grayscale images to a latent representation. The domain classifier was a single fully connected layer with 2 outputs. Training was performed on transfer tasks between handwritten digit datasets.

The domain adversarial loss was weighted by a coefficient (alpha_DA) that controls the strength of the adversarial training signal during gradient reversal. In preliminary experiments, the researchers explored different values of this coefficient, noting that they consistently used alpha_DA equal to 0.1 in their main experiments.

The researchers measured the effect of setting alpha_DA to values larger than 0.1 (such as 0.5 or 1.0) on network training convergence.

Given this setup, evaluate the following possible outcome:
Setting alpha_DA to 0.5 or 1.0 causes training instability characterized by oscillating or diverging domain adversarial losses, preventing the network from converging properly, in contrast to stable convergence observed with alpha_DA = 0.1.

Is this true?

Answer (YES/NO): YES